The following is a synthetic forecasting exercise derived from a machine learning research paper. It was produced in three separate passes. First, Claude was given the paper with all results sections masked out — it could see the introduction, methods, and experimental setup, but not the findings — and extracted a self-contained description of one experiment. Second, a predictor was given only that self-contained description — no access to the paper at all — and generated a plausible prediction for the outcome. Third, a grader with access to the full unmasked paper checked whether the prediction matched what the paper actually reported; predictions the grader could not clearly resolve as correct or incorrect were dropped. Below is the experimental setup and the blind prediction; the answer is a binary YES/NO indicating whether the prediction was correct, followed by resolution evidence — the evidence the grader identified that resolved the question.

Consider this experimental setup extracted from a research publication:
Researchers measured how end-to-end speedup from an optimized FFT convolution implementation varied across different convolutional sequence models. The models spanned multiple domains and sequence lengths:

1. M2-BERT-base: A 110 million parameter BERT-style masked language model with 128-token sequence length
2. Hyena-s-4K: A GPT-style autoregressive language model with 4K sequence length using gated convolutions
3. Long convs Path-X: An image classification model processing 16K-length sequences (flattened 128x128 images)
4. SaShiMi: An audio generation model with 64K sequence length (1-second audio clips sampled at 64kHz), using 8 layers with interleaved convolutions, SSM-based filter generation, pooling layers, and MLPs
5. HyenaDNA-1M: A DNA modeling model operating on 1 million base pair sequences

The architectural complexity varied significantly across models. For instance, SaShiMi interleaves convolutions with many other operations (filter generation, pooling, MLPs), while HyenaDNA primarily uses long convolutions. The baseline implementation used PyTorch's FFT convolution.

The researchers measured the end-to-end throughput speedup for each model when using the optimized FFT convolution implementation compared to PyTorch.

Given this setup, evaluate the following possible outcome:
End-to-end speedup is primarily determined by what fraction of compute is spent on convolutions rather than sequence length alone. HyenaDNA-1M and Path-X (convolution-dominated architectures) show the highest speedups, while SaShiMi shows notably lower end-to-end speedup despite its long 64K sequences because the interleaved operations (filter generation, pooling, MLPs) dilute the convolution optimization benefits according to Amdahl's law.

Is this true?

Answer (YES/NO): YES